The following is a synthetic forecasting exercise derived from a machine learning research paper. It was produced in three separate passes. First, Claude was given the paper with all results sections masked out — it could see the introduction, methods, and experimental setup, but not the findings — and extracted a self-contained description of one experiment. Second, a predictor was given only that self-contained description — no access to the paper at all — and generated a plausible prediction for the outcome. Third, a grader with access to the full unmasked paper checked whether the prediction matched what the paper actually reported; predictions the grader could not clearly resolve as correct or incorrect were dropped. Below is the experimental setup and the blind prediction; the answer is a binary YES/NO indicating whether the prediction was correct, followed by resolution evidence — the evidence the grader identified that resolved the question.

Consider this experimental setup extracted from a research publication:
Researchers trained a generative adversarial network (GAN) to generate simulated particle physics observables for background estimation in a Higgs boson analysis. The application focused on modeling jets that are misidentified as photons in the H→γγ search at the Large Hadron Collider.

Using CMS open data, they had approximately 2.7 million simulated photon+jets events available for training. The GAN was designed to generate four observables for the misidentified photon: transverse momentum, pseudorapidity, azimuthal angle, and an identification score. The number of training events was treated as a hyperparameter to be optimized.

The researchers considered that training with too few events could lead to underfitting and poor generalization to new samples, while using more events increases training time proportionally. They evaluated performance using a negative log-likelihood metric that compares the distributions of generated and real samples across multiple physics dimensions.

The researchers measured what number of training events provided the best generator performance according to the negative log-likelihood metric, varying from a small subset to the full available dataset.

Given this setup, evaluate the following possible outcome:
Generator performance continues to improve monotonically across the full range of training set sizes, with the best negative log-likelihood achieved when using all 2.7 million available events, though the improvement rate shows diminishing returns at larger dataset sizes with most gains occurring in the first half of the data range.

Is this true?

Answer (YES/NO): NO